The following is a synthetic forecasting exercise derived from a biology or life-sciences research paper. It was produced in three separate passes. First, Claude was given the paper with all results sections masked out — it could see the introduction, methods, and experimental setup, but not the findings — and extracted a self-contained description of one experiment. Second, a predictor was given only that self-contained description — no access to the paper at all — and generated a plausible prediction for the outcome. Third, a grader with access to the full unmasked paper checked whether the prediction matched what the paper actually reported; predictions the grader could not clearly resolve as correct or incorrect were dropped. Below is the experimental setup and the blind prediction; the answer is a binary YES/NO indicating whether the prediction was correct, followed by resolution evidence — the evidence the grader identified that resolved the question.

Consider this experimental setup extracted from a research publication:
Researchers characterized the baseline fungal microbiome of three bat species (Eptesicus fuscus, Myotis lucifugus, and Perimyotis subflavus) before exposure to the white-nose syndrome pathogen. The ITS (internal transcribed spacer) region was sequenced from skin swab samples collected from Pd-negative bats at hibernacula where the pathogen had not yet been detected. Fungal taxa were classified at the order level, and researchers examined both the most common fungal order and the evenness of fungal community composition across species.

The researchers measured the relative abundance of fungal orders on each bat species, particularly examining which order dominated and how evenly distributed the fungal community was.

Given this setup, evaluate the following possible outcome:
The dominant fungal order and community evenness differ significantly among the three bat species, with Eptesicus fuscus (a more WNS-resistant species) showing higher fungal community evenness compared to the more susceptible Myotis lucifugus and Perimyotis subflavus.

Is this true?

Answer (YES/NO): NO